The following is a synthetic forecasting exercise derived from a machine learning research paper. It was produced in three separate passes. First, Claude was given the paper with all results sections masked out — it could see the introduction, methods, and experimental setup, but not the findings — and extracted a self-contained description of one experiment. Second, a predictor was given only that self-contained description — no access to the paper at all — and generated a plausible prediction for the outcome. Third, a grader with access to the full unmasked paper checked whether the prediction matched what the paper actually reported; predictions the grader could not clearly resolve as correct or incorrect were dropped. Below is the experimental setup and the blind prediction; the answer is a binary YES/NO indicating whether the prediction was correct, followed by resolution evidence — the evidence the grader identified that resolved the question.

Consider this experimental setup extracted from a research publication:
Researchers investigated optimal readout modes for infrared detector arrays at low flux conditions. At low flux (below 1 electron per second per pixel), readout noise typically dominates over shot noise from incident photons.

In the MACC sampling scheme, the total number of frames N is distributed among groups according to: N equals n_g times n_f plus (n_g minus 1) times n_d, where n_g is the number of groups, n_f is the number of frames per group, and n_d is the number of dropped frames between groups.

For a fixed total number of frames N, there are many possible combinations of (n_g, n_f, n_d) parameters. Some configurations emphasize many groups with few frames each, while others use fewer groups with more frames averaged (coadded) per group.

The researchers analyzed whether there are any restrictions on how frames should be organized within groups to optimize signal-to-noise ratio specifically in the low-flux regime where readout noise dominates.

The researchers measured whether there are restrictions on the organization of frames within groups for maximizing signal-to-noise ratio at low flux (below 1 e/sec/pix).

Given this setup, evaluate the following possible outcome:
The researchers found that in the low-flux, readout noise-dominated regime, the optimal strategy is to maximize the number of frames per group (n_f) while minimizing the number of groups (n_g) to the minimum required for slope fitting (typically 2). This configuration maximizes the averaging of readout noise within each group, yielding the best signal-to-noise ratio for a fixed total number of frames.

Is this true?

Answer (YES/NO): NO